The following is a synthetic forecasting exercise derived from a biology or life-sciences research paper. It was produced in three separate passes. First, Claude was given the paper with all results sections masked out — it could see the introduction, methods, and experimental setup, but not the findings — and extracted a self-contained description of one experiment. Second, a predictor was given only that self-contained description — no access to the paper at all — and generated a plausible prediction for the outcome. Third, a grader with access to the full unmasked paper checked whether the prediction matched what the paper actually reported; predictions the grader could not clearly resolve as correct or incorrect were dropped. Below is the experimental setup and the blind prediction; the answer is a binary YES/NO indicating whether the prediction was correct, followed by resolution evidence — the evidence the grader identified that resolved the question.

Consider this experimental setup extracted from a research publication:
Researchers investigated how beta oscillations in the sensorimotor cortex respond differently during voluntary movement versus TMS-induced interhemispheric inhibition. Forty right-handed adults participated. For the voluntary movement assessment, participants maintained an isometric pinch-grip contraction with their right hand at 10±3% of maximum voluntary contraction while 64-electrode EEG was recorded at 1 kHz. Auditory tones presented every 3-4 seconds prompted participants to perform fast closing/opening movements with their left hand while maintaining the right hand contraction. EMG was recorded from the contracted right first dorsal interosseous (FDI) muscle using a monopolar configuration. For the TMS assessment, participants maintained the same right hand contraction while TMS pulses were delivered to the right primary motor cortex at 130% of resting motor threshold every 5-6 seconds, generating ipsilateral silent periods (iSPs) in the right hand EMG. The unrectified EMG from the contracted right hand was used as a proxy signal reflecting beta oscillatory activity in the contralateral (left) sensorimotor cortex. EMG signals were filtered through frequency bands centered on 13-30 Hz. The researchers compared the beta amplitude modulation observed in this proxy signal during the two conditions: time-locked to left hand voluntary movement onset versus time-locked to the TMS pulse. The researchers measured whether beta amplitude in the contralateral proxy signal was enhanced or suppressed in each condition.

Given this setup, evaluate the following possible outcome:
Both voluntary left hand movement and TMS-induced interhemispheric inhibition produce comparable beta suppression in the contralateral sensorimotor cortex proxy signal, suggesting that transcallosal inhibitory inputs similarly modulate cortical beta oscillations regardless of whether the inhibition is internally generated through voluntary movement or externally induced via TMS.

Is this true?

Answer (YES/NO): NO